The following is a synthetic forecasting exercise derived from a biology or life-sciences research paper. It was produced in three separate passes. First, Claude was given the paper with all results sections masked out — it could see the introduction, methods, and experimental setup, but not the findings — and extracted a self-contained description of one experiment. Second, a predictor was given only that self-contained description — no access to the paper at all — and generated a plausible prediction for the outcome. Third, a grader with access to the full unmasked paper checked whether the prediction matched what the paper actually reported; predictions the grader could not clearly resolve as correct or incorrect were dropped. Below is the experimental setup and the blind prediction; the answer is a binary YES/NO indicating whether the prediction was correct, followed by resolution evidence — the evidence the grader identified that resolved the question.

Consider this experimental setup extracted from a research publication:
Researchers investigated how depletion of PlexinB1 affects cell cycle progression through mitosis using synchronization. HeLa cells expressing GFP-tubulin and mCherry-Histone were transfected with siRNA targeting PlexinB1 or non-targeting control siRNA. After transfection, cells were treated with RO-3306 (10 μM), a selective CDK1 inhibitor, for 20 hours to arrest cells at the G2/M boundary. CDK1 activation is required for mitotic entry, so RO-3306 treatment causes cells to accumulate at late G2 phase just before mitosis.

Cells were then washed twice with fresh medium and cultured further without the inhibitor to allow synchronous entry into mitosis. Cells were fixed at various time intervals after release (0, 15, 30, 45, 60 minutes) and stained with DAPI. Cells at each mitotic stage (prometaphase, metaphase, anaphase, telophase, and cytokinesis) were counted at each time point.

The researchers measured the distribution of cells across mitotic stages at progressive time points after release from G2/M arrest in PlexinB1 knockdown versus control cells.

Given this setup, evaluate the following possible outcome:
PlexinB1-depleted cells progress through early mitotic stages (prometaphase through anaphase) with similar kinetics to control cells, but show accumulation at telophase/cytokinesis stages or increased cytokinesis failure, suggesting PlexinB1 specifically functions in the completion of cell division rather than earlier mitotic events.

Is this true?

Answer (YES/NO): NO